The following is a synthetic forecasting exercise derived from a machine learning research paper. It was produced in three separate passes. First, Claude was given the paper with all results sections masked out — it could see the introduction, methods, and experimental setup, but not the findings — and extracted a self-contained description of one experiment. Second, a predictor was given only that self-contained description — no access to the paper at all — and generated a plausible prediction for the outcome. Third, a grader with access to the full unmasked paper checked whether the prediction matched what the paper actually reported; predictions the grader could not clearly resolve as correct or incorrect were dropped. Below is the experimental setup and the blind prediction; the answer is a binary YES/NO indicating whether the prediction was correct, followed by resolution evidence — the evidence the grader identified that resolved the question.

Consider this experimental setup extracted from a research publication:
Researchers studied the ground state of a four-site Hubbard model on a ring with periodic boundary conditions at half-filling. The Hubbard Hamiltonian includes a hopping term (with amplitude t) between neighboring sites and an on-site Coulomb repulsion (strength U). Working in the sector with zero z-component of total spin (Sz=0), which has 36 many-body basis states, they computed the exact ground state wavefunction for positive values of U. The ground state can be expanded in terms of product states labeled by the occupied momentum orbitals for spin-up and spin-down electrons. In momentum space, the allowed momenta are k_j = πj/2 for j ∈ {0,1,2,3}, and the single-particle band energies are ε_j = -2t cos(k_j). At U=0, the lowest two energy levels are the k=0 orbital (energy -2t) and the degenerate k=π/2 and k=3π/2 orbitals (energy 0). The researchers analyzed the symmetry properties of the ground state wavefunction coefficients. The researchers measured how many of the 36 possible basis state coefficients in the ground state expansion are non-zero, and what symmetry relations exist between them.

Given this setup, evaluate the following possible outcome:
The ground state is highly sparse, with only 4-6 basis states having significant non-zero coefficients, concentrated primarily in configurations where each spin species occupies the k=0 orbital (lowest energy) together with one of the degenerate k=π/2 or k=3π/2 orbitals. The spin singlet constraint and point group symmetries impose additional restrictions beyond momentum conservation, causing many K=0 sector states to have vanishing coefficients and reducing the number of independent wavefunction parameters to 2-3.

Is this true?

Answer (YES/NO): NO